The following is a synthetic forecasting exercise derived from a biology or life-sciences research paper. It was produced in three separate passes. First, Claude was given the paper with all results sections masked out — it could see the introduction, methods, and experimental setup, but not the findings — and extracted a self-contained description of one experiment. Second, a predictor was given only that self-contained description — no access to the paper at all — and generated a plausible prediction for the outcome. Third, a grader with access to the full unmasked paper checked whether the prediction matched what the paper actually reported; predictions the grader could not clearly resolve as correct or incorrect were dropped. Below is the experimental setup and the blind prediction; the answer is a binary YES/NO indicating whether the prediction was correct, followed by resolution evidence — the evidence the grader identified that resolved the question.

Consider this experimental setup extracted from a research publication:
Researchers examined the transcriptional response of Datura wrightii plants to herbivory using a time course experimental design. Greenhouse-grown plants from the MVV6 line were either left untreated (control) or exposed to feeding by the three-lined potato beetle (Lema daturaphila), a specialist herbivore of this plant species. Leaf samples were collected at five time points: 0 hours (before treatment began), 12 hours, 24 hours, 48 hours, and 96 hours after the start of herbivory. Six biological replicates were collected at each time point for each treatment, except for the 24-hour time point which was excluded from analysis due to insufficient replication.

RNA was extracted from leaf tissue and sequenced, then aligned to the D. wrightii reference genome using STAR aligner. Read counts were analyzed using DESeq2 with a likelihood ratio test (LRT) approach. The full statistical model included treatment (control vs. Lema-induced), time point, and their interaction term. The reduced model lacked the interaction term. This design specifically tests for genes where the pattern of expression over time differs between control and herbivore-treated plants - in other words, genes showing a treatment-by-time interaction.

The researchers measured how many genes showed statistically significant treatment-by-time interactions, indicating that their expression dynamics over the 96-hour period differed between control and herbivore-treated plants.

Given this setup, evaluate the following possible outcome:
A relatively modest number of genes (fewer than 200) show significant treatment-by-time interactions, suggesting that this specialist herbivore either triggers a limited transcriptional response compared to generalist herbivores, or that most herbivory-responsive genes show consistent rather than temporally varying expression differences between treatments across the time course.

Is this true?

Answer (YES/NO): NO